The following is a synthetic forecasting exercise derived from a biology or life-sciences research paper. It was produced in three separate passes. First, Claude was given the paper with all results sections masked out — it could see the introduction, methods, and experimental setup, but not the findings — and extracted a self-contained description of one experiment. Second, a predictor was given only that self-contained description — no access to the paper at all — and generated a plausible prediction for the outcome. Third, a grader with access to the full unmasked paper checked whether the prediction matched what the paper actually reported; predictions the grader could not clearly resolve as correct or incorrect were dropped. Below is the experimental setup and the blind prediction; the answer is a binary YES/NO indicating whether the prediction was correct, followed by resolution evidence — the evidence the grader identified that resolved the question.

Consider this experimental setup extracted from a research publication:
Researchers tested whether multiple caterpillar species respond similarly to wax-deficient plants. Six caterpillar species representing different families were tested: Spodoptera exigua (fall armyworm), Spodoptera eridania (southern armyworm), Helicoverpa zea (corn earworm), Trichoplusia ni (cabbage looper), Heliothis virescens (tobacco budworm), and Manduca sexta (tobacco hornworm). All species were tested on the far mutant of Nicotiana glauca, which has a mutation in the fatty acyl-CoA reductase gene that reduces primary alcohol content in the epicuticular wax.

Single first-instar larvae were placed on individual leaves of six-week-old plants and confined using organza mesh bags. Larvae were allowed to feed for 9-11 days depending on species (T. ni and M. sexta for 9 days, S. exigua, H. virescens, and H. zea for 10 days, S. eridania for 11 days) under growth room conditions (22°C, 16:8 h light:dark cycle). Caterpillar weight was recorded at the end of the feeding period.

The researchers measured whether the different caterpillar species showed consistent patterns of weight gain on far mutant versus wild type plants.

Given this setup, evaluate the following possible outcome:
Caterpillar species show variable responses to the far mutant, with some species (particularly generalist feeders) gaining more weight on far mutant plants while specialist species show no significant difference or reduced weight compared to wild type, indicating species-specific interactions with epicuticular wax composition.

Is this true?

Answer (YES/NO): NO